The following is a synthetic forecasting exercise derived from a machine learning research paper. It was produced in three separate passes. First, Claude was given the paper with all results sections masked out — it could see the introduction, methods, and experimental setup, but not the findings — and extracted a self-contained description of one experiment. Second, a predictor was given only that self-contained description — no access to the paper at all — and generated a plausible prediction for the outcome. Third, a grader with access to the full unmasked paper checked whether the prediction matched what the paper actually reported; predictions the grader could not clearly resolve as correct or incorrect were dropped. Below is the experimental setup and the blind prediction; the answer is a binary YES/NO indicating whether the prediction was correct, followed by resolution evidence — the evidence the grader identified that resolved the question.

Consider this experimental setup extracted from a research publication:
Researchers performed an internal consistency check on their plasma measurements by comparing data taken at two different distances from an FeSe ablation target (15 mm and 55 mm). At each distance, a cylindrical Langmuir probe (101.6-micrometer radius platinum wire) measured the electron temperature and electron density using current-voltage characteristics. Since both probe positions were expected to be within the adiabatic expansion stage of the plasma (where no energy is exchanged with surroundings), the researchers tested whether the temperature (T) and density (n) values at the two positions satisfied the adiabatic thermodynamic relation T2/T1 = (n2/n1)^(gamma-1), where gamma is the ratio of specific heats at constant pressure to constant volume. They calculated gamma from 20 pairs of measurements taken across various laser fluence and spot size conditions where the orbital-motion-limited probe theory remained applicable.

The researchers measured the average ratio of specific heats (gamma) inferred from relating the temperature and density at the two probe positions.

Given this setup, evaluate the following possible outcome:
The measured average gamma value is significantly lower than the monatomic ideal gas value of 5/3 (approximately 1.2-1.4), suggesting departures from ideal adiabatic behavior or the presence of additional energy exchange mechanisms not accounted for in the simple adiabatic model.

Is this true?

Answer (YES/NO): NO